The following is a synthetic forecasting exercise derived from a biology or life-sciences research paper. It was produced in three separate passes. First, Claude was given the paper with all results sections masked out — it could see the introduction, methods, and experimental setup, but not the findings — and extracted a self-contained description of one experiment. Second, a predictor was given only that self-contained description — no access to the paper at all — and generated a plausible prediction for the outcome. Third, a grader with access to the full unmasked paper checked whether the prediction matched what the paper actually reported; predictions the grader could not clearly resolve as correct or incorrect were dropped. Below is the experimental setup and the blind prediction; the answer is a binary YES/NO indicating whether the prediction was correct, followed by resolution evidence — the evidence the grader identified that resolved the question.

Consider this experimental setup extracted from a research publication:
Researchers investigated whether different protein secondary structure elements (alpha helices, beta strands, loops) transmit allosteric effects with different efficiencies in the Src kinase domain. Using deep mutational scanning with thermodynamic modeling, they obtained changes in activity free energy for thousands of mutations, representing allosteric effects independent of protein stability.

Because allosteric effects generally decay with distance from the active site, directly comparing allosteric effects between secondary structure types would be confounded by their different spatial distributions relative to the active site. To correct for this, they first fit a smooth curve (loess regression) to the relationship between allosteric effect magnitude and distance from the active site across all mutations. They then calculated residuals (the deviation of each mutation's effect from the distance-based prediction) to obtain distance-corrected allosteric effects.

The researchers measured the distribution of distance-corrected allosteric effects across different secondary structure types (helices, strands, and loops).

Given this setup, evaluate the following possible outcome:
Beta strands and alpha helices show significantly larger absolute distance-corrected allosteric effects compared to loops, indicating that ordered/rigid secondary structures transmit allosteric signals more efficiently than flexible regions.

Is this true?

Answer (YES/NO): NO